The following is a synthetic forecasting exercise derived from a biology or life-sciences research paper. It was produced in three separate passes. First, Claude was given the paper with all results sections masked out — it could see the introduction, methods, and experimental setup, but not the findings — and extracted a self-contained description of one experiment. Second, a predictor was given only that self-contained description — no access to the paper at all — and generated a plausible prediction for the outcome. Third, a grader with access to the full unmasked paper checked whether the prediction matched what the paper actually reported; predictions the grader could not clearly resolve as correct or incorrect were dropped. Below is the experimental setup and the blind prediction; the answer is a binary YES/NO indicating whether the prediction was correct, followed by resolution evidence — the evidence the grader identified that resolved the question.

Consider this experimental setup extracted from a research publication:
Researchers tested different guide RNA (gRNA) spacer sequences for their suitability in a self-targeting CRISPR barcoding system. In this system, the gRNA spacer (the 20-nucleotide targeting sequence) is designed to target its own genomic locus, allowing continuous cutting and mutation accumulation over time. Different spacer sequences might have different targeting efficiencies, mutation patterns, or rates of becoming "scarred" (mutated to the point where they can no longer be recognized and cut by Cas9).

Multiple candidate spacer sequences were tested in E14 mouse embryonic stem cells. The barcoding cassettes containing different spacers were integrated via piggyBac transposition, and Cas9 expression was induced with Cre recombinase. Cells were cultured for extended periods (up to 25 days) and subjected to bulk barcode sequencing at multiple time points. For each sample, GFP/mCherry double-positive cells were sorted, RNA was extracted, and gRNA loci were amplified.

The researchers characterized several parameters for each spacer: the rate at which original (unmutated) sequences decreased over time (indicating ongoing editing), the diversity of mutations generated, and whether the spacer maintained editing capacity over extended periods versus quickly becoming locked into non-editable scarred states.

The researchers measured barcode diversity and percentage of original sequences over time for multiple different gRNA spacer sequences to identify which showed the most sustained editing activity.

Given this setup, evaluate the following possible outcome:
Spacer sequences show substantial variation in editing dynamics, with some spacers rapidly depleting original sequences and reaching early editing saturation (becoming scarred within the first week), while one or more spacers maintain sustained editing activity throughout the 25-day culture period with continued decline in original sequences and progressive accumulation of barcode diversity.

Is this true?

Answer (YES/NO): NO